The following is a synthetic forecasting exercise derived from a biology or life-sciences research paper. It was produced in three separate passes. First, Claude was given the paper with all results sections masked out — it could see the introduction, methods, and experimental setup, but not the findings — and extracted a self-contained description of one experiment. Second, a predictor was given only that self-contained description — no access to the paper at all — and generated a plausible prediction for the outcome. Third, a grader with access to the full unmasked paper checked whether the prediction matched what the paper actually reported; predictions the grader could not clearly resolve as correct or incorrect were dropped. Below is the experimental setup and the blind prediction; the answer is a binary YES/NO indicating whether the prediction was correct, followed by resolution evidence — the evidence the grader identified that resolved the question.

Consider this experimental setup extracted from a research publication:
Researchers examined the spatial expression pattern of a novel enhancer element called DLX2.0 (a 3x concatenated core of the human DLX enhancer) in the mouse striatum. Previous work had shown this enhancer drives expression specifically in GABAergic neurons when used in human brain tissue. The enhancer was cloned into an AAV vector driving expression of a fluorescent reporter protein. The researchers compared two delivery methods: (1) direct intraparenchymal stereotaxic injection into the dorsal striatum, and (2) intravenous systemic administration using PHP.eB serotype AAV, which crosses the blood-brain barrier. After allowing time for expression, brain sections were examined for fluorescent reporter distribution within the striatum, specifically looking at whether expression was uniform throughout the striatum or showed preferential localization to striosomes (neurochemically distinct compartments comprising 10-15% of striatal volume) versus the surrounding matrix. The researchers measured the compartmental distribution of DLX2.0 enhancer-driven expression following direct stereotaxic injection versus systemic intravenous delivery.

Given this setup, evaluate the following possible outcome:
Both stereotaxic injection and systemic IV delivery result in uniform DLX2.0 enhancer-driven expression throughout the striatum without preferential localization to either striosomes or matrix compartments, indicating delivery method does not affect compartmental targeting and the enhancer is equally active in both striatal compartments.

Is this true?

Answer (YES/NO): NO